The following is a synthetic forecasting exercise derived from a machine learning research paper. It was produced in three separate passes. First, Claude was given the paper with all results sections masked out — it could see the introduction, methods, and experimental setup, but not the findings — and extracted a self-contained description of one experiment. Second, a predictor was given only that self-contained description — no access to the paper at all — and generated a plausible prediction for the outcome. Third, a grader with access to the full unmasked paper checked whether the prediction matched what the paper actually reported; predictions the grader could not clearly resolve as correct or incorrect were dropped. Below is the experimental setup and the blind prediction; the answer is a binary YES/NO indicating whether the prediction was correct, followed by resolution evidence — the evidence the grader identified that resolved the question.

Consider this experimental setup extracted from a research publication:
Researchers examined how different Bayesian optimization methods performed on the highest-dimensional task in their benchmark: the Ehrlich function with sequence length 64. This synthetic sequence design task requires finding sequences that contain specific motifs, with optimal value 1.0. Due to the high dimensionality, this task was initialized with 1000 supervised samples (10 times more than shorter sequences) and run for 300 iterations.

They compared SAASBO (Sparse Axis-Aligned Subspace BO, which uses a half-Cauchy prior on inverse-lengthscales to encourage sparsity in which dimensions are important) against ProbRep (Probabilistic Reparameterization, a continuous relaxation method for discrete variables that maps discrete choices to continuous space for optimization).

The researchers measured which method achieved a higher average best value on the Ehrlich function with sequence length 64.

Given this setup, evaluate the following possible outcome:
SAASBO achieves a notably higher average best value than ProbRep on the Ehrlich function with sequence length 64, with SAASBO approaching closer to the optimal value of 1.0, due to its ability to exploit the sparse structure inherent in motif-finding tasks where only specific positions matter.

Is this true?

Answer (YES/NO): NO